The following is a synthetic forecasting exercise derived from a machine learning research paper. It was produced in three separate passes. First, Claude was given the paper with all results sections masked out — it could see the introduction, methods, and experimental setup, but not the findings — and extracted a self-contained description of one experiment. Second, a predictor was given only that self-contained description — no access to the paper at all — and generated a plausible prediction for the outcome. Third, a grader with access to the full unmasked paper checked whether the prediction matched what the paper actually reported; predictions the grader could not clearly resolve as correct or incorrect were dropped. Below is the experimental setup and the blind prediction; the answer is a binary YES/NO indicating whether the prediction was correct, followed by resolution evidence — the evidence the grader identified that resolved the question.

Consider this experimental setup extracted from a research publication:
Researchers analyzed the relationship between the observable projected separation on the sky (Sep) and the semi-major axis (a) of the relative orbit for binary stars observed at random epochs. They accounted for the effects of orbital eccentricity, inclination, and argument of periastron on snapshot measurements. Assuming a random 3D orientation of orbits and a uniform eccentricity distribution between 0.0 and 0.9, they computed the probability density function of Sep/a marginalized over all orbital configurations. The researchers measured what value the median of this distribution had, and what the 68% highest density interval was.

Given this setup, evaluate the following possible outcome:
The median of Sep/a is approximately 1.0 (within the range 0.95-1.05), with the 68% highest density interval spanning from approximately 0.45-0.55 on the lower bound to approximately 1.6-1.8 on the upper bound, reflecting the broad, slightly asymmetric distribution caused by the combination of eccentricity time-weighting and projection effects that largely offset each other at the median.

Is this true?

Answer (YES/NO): NO